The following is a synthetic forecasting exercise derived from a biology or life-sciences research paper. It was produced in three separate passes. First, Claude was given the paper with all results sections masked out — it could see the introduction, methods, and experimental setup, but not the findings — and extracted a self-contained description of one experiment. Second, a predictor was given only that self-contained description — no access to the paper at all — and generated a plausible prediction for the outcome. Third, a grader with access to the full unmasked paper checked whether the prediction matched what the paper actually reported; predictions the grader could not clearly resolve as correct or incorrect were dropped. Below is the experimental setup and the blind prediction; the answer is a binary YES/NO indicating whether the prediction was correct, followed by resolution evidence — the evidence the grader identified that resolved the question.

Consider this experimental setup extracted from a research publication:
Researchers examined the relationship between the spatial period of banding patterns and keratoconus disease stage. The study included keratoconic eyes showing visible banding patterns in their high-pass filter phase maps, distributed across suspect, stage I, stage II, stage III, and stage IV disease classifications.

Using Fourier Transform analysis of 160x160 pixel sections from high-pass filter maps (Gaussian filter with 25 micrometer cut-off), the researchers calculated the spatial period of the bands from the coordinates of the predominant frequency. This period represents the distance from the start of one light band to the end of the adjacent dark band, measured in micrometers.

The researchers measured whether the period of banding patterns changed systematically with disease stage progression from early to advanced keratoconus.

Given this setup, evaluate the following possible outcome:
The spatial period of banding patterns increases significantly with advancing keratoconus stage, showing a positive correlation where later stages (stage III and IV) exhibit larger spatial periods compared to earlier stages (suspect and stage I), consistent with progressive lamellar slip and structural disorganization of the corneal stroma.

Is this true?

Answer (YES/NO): NO